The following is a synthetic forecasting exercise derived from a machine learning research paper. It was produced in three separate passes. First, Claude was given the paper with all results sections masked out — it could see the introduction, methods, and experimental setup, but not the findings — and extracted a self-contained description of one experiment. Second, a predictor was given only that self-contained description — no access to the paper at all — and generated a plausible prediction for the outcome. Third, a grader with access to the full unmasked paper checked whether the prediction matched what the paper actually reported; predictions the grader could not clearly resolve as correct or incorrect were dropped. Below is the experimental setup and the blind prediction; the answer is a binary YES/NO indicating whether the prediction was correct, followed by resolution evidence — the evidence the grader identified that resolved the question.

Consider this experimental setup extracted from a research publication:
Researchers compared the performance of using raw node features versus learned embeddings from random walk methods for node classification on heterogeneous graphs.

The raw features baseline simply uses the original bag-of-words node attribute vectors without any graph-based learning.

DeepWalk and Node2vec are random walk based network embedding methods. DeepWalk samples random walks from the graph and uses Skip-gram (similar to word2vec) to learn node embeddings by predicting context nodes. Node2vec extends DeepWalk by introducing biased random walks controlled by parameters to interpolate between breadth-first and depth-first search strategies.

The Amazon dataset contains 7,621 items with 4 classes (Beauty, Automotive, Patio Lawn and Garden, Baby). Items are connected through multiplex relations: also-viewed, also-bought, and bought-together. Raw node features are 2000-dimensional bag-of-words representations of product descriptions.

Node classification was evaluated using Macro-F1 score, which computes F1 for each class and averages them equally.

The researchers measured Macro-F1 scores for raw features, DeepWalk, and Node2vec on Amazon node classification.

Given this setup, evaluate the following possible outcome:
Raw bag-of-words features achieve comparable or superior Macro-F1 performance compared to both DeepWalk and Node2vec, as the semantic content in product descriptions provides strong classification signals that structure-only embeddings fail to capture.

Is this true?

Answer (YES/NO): YES